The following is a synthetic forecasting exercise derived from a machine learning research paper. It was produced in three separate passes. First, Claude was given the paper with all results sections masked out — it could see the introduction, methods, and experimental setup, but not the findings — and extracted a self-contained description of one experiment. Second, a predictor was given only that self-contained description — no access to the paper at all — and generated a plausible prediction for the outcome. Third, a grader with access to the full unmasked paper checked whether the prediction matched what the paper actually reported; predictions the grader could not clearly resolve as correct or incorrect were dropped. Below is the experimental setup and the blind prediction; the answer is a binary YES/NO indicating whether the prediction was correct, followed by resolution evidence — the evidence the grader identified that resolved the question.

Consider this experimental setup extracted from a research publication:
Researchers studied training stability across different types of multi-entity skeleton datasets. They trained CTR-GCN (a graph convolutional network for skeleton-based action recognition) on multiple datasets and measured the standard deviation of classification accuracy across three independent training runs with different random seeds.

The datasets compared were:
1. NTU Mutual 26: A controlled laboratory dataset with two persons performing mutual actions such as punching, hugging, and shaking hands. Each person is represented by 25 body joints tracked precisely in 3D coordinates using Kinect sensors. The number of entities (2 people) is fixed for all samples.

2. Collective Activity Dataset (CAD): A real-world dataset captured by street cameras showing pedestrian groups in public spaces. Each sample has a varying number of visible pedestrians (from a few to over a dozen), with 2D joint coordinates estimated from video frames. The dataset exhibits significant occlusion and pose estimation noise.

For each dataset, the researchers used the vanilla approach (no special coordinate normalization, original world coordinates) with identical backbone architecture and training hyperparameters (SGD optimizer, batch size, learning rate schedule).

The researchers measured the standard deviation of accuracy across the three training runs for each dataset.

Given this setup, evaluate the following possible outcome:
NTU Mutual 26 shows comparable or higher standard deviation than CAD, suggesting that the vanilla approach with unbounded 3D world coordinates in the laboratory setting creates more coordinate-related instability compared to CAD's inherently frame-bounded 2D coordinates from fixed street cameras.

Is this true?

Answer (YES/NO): NO